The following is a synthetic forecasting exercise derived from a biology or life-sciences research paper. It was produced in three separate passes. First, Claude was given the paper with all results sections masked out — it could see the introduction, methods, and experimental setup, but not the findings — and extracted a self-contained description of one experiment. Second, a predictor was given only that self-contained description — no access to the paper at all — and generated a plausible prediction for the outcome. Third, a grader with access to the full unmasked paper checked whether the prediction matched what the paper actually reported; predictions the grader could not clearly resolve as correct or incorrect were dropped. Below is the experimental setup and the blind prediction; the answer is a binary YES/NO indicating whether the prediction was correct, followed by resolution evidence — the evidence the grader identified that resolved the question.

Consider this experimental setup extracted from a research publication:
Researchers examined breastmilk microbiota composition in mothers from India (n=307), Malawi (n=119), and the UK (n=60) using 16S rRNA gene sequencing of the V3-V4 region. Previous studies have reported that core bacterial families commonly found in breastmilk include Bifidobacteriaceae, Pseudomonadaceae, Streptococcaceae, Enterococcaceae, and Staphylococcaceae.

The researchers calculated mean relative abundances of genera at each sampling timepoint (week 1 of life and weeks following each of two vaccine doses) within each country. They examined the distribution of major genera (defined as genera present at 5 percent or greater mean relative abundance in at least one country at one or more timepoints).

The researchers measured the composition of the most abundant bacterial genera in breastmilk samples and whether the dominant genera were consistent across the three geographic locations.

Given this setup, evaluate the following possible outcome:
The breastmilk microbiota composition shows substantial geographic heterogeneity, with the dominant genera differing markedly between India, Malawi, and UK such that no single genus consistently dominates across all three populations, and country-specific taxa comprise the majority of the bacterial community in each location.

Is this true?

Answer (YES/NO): NO